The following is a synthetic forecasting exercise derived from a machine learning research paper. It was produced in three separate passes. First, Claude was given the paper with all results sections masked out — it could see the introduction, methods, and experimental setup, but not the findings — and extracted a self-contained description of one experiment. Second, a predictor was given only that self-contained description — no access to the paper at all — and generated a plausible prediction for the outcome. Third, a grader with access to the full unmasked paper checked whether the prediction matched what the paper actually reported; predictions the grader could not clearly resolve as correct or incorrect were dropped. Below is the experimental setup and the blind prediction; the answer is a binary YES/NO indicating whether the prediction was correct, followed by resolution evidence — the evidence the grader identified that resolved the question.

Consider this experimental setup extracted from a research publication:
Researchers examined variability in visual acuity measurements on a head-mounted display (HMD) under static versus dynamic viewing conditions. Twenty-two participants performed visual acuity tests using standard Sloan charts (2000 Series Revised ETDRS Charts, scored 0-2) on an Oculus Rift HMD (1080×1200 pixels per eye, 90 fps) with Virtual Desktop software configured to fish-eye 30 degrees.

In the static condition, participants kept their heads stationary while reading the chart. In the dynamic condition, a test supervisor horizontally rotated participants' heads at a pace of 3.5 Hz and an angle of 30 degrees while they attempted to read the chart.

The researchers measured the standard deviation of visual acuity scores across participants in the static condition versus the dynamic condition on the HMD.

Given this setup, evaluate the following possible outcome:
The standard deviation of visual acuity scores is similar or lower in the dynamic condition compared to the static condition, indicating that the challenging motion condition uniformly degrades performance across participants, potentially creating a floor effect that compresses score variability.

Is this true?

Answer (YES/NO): YES